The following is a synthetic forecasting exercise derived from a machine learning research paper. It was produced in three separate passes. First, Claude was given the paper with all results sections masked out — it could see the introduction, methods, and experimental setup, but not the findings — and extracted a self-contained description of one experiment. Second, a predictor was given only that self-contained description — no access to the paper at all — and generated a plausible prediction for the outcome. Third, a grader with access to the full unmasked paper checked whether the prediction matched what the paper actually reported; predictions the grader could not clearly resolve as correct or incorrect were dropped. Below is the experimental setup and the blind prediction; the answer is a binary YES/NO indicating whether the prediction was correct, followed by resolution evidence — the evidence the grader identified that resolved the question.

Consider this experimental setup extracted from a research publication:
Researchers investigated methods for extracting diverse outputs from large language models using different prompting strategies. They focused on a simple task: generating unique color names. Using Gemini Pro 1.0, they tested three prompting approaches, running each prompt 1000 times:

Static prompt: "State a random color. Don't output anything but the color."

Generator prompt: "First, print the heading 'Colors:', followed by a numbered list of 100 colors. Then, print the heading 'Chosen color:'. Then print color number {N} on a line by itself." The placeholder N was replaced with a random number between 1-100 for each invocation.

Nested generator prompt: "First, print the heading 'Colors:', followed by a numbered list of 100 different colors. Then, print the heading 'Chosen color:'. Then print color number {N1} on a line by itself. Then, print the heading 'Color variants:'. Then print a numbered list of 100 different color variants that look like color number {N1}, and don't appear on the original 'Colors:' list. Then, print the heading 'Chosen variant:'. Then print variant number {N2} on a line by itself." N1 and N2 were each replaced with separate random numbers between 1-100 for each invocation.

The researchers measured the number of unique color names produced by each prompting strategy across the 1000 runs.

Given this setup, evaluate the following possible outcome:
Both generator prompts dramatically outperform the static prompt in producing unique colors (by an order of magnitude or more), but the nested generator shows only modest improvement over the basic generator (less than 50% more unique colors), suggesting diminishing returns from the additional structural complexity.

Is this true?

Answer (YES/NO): NO